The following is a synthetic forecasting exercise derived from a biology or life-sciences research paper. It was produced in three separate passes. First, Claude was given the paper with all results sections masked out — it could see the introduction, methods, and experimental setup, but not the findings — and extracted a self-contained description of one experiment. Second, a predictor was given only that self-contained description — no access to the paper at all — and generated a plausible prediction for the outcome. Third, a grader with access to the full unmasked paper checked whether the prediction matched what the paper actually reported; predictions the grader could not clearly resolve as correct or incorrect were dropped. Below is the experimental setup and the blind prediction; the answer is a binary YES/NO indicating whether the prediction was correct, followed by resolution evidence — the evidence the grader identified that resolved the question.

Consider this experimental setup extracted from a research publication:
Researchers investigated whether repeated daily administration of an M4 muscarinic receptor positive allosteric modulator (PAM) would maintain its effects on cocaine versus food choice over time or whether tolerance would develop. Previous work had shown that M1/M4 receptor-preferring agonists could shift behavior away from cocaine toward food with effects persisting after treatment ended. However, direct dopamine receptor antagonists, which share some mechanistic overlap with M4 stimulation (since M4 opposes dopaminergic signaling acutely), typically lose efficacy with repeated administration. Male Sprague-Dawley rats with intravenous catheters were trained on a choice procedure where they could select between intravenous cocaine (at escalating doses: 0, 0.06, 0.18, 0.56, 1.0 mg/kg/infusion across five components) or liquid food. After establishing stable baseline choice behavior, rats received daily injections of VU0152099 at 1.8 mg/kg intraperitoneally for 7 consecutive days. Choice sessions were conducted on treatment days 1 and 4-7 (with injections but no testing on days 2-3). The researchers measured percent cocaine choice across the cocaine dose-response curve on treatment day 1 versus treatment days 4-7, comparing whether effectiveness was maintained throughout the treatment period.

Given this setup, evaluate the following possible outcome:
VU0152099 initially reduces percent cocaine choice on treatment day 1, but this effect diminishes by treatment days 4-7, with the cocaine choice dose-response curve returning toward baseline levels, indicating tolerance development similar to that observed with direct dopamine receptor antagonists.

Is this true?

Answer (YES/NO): NO